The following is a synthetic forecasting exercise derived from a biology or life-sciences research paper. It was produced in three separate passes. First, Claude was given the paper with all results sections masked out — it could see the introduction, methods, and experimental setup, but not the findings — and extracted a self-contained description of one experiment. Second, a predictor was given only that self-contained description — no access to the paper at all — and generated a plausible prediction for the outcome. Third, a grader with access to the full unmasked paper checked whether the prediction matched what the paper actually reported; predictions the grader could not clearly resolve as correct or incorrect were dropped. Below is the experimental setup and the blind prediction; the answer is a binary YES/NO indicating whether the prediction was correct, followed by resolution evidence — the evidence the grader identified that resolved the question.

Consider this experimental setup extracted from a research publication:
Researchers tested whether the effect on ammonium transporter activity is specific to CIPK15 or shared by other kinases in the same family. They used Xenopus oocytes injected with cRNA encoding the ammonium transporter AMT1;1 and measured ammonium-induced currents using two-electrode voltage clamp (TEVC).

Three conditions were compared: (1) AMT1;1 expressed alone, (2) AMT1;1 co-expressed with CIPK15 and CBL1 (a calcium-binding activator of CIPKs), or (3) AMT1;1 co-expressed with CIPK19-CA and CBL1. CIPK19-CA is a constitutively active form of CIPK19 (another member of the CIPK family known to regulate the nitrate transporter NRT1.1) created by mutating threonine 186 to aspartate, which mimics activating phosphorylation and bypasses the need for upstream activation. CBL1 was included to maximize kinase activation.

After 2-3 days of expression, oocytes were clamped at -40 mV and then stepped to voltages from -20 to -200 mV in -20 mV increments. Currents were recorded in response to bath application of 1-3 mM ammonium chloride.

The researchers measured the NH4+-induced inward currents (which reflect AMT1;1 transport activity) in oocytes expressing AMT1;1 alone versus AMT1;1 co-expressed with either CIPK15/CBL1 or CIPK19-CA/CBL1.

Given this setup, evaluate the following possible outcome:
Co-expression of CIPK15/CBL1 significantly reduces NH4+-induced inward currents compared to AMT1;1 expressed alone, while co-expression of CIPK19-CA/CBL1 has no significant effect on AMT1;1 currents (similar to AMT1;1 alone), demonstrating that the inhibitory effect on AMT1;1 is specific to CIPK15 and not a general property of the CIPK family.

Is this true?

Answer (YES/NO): YES